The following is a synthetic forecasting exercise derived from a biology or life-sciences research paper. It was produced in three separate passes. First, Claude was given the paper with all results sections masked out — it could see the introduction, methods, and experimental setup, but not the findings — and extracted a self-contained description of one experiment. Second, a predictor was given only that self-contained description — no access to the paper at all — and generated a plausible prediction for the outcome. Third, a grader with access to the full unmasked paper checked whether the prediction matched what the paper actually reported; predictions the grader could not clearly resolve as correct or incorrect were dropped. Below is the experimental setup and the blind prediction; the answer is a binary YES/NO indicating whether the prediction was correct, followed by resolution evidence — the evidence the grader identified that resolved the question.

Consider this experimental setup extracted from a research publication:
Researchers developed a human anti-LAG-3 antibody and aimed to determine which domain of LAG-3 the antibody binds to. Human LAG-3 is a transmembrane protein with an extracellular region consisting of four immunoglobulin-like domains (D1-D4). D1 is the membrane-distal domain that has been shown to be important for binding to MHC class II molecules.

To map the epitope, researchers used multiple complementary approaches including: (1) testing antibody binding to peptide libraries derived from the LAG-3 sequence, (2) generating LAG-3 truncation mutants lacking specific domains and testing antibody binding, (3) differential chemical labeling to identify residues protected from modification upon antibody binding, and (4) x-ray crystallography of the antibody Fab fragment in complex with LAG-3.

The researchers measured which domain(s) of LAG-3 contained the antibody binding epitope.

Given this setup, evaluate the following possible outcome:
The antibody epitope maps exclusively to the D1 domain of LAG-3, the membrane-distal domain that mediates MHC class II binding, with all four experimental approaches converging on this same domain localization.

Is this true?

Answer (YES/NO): YES